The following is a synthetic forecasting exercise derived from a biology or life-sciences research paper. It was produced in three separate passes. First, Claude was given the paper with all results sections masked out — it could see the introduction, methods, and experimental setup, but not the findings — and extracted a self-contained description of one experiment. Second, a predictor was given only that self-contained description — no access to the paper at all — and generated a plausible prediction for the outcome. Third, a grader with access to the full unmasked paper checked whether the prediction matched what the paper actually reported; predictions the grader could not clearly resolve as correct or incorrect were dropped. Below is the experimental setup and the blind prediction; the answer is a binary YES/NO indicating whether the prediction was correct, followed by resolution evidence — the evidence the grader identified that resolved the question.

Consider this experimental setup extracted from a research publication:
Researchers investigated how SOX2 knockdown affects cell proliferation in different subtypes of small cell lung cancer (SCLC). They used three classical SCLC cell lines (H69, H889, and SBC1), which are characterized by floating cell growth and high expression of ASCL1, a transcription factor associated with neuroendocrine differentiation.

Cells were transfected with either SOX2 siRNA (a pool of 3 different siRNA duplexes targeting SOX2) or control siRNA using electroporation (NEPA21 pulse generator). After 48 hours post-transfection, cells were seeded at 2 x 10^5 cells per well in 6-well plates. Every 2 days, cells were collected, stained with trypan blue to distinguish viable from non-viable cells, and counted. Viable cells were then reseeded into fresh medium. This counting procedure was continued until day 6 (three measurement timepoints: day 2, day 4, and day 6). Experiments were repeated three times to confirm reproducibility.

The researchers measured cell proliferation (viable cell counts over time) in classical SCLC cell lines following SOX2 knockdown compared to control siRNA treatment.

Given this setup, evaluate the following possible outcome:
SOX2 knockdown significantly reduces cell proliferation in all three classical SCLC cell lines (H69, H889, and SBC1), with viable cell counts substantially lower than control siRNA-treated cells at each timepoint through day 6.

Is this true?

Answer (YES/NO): YES